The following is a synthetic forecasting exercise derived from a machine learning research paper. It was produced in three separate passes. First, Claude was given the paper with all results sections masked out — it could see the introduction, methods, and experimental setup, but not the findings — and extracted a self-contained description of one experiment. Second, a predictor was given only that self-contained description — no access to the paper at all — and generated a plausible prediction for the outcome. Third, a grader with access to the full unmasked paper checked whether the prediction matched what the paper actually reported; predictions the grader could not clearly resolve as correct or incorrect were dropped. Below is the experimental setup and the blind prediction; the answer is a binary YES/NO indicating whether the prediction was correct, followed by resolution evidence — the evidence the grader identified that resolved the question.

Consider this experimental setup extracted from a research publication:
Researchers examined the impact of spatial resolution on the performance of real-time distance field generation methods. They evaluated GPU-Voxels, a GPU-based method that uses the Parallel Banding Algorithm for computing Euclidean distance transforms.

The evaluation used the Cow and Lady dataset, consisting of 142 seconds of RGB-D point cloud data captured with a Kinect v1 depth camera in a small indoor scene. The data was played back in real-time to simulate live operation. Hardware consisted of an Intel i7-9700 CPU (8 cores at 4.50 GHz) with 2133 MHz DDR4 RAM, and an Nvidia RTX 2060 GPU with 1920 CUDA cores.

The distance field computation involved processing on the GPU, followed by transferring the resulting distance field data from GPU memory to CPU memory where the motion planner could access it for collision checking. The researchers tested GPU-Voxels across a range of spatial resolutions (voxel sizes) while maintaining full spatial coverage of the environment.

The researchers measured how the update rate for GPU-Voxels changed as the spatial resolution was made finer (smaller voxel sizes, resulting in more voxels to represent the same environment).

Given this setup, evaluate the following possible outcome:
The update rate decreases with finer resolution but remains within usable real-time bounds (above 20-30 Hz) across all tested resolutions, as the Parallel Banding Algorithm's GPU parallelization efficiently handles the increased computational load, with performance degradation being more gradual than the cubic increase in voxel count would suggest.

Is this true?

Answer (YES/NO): YES